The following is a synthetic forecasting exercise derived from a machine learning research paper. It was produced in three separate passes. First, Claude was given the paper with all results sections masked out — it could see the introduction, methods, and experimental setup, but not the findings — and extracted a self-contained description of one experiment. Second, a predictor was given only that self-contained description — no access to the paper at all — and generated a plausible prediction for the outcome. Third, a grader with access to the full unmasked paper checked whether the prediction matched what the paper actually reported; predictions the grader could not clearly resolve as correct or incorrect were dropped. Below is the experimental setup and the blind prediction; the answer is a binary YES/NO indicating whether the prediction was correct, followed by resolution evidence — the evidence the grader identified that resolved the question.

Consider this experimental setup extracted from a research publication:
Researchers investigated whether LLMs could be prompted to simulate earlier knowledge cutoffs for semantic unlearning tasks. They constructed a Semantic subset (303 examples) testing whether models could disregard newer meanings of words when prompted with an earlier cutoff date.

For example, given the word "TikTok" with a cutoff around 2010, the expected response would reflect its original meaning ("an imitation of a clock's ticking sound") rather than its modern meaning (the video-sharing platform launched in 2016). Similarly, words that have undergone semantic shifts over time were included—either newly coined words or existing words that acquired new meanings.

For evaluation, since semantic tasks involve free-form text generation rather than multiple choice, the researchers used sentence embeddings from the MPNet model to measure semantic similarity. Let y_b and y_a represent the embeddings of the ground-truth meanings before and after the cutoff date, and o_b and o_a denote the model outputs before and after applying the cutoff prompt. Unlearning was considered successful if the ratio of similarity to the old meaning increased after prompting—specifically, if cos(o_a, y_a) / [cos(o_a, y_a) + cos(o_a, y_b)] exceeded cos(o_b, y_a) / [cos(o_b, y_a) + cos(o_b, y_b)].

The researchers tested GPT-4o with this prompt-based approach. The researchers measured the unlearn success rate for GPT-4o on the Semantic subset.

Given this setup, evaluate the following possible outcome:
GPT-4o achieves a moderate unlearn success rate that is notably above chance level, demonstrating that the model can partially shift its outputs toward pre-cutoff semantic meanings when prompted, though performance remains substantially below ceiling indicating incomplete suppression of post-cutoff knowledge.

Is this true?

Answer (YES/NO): YES